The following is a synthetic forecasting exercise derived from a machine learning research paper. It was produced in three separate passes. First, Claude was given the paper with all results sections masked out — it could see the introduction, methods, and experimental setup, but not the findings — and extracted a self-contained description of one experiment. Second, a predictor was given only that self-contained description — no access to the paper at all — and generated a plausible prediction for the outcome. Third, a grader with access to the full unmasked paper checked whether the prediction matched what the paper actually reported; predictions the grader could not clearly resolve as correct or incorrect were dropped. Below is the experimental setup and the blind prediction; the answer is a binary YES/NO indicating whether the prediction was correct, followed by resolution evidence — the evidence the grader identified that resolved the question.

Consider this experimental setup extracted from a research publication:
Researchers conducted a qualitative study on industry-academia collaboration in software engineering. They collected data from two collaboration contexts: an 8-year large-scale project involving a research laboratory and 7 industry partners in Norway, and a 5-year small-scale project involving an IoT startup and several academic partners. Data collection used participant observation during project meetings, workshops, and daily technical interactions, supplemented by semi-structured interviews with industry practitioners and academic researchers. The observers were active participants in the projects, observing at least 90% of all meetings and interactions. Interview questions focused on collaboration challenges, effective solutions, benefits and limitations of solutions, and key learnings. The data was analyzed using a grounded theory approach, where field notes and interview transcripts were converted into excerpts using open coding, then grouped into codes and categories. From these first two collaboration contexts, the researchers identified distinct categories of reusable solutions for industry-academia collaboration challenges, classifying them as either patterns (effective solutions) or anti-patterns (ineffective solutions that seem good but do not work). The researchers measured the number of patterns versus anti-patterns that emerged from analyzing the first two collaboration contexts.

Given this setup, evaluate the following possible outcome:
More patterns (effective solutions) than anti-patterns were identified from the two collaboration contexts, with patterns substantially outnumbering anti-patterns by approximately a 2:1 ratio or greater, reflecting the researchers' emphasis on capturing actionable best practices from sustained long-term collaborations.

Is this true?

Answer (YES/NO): NO